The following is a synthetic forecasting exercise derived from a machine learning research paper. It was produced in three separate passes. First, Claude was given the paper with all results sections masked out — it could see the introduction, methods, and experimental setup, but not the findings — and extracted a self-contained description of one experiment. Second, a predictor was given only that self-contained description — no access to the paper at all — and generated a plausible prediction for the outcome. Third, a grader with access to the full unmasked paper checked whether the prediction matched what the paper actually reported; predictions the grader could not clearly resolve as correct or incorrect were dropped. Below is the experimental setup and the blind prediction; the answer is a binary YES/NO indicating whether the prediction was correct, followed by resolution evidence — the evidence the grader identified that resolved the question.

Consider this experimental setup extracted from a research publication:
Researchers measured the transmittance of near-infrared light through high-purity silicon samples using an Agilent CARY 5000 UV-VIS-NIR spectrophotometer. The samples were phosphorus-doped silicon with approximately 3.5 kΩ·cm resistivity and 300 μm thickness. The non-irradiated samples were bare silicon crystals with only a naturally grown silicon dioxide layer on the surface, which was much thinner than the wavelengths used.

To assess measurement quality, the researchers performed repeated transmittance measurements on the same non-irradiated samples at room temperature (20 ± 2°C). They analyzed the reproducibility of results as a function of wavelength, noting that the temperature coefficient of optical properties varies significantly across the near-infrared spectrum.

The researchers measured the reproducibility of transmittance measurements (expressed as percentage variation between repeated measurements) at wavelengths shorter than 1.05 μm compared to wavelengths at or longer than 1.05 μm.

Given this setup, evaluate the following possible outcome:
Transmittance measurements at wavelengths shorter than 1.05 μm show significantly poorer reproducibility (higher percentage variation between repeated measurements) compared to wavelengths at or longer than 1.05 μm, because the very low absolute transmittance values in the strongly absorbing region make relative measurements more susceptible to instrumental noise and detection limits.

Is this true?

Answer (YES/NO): NO